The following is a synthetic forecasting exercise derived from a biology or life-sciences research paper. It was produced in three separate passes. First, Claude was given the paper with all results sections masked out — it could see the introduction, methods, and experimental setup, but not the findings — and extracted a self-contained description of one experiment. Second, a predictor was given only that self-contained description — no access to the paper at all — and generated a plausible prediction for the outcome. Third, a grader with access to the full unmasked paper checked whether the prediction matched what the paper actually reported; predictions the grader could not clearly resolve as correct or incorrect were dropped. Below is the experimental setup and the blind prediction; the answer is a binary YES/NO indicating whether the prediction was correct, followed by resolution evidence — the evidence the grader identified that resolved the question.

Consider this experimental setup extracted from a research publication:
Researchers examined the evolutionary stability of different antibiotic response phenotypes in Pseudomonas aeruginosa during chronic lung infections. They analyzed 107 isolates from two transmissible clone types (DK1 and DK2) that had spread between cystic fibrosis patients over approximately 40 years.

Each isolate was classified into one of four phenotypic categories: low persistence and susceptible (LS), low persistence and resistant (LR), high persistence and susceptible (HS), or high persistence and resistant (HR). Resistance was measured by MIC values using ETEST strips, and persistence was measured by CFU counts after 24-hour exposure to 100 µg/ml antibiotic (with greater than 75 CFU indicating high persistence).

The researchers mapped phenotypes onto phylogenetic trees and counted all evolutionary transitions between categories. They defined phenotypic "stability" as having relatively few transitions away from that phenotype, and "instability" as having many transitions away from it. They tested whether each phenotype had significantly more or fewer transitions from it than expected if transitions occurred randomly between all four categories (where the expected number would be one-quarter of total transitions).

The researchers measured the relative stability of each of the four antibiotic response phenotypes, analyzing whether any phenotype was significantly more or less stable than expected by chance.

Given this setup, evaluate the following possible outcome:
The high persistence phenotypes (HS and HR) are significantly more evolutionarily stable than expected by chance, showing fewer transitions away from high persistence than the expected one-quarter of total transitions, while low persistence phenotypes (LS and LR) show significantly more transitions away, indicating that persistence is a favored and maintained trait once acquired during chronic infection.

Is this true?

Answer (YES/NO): NO